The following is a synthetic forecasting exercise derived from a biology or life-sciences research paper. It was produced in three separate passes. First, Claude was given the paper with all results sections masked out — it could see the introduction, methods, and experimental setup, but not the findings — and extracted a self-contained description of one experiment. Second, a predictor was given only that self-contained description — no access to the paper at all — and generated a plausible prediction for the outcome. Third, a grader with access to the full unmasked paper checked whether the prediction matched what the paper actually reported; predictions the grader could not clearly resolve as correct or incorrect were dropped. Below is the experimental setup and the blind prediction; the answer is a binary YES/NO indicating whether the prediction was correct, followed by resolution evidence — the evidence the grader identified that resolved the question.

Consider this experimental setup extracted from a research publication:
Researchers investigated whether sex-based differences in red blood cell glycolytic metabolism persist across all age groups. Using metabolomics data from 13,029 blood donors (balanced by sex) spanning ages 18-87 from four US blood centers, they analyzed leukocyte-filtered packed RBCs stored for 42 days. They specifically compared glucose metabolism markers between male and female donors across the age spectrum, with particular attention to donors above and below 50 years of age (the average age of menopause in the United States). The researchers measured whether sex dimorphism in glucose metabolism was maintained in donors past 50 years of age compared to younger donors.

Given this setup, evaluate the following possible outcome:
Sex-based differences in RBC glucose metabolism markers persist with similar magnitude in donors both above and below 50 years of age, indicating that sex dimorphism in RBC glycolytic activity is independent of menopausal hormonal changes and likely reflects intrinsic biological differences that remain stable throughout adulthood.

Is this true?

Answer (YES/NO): NO